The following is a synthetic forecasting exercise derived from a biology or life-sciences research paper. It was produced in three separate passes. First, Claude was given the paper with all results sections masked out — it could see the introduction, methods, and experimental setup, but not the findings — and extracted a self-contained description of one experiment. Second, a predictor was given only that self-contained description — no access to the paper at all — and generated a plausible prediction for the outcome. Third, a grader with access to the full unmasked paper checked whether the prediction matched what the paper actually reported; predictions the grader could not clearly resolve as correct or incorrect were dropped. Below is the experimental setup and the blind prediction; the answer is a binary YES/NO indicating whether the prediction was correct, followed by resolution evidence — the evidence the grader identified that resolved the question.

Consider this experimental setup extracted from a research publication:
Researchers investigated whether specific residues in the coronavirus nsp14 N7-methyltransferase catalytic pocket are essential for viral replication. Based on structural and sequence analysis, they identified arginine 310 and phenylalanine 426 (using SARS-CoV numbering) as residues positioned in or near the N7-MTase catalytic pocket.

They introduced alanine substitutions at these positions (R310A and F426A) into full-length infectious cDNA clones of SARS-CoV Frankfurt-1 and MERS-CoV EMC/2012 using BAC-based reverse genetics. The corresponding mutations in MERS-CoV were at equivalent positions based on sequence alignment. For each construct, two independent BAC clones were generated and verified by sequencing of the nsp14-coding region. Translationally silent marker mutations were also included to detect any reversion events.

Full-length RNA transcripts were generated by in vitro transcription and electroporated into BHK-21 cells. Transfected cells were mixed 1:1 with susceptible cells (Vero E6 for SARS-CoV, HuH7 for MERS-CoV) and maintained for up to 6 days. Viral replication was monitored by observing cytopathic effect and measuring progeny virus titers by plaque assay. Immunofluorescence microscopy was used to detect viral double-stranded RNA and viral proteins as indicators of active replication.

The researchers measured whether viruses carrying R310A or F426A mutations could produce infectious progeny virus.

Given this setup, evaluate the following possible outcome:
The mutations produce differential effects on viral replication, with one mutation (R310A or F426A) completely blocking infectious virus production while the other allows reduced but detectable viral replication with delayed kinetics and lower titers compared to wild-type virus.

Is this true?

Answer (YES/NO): NO